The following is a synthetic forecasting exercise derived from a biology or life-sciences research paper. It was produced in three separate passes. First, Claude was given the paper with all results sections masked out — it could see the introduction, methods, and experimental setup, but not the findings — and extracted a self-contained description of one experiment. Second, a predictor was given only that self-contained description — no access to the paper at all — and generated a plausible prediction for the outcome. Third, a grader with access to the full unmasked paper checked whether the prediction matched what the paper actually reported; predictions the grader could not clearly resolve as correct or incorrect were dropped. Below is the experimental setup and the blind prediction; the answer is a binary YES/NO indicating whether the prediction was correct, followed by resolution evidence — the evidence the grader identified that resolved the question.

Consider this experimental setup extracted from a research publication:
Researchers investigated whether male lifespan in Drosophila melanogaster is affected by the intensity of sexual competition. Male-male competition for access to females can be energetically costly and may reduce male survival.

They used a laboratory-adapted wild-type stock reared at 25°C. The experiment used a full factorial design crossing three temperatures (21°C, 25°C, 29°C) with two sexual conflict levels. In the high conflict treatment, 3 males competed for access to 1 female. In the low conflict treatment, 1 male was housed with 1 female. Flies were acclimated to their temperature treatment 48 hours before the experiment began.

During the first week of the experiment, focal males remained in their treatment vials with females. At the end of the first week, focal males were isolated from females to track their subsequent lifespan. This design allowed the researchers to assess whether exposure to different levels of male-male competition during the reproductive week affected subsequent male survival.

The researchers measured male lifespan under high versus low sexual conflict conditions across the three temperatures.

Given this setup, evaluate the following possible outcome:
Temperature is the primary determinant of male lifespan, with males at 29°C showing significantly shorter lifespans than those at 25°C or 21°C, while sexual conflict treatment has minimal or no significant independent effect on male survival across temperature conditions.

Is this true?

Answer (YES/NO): NO